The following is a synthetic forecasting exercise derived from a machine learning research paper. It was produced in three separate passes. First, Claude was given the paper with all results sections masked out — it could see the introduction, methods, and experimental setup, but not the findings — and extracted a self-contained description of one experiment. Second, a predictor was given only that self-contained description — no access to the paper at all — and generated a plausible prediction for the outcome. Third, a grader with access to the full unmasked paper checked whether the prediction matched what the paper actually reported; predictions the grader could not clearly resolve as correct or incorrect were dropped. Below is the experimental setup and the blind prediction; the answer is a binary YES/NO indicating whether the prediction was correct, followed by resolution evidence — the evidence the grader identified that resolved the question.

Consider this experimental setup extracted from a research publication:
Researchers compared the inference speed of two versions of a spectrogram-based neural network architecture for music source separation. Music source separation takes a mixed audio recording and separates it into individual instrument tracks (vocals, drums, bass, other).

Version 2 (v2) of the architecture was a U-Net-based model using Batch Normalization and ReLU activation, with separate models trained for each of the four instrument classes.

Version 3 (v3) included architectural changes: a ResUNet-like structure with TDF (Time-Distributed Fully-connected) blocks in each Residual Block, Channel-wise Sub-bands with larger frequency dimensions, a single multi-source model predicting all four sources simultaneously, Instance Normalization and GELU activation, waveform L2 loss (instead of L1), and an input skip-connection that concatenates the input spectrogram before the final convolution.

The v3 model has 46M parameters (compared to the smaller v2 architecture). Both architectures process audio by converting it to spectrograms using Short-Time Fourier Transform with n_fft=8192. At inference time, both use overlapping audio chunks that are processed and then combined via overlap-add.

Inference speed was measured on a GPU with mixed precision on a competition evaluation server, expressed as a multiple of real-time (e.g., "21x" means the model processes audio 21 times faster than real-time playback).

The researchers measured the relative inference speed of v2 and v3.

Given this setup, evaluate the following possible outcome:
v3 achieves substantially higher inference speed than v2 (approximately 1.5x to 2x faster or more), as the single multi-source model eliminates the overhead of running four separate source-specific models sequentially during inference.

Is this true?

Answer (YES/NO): YES